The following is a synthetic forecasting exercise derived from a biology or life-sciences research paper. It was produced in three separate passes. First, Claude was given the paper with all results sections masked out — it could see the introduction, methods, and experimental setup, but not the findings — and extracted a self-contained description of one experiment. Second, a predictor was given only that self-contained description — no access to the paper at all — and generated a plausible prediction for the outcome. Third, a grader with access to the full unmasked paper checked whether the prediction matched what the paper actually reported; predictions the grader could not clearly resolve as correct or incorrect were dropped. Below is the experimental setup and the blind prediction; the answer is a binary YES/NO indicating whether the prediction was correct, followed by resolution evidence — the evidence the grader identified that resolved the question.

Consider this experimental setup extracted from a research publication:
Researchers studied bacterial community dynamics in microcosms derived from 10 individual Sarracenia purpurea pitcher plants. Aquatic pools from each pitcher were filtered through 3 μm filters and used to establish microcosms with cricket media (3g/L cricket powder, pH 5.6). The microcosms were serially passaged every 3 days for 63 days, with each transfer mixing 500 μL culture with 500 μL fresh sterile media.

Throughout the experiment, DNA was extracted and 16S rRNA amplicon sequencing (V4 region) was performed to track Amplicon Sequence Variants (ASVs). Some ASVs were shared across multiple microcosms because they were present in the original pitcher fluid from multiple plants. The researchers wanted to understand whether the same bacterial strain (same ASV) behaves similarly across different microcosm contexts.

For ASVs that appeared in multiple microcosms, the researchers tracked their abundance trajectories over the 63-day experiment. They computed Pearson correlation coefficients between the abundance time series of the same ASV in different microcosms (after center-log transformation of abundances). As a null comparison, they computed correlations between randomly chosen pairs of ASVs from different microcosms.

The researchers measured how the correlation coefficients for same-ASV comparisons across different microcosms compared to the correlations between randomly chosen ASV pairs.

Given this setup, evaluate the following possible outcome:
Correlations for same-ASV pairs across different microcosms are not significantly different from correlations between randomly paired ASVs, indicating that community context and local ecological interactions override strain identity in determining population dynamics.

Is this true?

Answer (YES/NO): NO